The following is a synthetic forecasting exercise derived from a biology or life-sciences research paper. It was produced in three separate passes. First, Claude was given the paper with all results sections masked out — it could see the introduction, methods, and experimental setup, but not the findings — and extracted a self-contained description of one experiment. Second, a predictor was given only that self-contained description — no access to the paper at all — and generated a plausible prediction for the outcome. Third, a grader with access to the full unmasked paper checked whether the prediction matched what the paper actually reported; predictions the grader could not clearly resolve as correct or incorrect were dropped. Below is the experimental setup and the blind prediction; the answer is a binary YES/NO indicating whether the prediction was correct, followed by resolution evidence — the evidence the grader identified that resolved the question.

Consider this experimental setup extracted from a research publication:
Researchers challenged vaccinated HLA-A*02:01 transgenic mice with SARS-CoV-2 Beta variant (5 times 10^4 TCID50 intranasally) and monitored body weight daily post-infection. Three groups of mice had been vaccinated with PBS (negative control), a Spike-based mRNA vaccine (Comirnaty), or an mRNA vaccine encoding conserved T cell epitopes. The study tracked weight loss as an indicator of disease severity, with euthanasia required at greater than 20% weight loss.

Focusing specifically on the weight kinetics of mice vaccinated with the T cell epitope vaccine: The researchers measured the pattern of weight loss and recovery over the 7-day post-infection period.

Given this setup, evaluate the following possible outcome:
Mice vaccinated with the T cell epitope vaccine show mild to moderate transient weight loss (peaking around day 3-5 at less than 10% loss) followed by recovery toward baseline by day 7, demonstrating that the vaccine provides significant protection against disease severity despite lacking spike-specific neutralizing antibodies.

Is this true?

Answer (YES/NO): NO